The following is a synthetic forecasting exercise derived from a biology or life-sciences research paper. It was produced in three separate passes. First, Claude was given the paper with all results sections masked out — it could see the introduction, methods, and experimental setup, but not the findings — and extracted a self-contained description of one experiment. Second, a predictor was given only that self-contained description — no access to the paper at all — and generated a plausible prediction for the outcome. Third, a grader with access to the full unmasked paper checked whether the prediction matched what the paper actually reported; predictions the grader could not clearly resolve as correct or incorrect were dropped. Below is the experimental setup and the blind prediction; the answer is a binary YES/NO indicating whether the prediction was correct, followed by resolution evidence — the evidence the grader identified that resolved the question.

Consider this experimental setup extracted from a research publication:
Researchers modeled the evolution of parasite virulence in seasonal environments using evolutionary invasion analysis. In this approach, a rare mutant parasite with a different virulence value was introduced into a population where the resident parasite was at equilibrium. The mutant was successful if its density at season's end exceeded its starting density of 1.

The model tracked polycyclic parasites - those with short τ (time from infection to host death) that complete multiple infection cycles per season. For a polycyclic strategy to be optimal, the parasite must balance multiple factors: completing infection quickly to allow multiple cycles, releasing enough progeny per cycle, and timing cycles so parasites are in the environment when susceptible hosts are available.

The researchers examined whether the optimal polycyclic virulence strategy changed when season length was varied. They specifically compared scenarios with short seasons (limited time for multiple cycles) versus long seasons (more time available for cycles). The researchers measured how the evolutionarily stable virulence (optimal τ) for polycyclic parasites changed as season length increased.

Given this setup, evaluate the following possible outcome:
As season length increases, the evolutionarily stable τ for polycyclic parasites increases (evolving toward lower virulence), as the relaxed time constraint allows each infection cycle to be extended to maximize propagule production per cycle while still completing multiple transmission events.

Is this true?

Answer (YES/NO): YES